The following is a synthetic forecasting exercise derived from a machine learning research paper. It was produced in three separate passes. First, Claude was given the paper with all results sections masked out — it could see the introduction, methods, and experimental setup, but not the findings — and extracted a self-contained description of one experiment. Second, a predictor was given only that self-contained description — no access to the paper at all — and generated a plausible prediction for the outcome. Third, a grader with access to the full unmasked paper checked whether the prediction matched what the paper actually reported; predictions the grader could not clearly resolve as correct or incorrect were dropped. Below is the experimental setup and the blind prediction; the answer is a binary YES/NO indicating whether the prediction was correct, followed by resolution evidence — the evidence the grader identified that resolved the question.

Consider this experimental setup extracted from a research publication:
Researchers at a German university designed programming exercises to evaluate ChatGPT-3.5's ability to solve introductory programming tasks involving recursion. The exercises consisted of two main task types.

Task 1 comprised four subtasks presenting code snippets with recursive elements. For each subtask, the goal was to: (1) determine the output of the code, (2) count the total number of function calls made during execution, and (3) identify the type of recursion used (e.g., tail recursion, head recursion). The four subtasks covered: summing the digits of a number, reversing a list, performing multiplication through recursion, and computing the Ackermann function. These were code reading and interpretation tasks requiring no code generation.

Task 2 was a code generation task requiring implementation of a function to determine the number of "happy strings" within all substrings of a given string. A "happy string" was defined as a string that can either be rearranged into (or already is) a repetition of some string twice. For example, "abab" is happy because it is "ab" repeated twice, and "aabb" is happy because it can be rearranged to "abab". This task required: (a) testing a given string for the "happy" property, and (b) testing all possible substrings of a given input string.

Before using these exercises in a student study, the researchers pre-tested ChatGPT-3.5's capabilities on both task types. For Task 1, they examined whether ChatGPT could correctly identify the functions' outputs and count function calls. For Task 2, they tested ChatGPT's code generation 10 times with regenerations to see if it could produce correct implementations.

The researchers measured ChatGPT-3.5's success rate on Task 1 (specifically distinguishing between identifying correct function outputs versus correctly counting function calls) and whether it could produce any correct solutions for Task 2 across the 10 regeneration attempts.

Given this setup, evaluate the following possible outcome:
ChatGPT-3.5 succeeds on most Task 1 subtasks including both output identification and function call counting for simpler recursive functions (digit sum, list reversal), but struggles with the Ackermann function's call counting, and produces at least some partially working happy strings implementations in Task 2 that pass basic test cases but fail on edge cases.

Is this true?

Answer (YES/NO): NO